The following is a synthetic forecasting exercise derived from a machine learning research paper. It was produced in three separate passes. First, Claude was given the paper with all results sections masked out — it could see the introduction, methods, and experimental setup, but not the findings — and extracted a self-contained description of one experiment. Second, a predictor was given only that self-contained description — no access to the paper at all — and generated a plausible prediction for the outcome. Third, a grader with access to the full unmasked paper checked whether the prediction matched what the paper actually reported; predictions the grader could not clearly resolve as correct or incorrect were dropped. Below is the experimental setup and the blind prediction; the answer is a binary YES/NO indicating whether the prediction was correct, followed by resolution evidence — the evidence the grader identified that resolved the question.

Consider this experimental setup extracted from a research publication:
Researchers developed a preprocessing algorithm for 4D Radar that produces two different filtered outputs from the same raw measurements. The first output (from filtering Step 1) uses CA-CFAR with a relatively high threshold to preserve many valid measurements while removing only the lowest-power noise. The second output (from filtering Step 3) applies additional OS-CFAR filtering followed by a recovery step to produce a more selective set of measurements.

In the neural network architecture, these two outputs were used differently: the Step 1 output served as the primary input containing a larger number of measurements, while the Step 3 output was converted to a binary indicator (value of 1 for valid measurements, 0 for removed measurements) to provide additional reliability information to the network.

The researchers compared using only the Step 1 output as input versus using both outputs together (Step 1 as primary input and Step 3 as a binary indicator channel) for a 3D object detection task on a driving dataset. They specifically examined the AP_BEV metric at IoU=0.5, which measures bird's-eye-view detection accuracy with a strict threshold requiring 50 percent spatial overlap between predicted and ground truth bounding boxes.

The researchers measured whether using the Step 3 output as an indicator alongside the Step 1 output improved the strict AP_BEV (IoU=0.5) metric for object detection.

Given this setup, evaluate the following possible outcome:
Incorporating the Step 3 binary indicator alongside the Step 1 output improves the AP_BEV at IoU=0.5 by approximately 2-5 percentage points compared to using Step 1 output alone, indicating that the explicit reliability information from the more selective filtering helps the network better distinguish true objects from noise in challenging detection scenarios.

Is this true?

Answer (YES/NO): NO